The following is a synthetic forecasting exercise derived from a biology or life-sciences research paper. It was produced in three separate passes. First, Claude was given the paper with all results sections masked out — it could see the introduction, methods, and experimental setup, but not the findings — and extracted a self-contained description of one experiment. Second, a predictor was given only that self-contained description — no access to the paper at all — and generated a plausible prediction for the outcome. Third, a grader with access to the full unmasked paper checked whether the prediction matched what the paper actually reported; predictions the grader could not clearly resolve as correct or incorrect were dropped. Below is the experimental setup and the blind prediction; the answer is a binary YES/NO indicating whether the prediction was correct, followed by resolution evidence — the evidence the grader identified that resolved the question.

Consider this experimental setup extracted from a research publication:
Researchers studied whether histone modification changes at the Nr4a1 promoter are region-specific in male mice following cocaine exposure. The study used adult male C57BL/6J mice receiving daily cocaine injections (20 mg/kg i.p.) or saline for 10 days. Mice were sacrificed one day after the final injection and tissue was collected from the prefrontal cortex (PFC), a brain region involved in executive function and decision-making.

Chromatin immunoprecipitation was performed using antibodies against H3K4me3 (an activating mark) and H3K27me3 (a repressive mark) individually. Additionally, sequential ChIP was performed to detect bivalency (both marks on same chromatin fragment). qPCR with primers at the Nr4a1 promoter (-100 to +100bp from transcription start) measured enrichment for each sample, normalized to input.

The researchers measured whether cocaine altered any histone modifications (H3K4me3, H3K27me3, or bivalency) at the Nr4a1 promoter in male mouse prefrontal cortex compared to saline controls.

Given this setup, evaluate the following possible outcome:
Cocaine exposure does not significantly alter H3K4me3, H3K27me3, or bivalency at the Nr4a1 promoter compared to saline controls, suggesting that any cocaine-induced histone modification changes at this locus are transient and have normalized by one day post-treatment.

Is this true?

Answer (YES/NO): YES